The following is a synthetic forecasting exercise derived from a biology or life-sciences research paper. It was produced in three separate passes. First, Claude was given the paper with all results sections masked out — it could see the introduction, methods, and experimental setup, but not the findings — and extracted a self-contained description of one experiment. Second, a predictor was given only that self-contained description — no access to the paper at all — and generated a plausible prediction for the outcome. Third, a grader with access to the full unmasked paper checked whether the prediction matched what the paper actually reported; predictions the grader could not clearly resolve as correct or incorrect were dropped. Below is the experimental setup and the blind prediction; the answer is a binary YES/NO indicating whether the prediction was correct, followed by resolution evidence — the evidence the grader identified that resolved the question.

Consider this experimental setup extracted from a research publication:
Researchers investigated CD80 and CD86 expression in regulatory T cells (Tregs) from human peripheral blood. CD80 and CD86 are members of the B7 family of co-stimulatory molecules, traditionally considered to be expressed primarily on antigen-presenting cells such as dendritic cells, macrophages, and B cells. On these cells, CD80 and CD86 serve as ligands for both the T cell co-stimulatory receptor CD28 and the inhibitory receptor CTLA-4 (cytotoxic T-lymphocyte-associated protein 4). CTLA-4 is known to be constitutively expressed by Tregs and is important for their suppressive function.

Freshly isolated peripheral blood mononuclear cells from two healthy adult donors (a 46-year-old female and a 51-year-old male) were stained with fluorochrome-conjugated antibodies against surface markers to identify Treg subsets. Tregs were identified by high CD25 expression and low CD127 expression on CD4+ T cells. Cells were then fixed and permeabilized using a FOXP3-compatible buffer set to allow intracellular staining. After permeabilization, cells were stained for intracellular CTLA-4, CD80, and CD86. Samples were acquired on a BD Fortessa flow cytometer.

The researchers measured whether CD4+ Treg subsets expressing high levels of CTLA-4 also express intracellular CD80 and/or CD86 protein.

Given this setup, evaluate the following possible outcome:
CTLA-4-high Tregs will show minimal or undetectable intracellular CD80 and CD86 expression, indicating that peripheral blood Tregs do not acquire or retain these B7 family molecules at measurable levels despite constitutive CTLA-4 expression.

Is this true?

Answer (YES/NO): NO